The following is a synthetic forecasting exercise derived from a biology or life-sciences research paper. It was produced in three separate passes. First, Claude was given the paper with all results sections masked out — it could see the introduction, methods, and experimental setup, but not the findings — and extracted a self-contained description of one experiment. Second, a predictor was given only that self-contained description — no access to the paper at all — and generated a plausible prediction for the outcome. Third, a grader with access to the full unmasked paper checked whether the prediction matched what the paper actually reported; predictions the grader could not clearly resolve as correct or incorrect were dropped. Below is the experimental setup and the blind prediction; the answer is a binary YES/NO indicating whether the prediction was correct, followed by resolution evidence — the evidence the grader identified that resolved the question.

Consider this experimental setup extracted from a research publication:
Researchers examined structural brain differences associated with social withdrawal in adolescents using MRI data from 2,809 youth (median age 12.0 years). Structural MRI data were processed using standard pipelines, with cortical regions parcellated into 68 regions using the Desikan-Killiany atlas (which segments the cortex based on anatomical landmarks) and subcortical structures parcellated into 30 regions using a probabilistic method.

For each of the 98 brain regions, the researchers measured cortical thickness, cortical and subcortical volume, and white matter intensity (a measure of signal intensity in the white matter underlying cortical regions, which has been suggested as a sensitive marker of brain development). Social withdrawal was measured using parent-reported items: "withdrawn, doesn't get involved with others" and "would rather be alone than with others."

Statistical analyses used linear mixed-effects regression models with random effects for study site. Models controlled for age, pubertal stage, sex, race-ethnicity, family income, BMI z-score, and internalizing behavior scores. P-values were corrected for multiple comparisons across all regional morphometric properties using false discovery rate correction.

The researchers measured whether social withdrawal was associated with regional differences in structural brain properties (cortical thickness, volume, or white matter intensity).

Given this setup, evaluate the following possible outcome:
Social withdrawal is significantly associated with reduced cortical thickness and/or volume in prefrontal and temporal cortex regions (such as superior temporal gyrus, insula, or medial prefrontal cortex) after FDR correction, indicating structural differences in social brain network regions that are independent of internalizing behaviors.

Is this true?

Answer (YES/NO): YES